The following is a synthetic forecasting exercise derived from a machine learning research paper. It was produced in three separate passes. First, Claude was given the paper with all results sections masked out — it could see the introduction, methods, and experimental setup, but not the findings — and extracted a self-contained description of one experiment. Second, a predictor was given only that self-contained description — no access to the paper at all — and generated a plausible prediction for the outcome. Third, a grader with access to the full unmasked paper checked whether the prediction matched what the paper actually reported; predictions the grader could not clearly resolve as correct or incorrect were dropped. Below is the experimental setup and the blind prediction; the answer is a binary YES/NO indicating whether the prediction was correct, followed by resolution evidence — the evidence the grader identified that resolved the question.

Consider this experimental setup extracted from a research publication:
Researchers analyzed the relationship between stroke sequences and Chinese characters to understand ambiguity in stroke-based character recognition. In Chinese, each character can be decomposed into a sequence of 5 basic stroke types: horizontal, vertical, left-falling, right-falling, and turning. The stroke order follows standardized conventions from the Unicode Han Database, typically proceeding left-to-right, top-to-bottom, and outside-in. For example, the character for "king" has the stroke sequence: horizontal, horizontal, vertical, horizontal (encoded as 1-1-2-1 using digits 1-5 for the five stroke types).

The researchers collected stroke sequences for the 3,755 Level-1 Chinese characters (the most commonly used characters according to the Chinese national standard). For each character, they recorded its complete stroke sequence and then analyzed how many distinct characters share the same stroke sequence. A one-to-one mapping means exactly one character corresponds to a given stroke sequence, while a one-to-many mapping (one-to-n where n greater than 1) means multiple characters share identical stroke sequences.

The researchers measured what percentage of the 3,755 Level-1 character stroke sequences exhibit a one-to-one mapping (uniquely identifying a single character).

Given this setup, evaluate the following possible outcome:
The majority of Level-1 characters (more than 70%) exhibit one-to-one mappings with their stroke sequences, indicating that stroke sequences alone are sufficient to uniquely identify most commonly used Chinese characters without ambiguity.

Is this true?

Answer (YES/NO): YES